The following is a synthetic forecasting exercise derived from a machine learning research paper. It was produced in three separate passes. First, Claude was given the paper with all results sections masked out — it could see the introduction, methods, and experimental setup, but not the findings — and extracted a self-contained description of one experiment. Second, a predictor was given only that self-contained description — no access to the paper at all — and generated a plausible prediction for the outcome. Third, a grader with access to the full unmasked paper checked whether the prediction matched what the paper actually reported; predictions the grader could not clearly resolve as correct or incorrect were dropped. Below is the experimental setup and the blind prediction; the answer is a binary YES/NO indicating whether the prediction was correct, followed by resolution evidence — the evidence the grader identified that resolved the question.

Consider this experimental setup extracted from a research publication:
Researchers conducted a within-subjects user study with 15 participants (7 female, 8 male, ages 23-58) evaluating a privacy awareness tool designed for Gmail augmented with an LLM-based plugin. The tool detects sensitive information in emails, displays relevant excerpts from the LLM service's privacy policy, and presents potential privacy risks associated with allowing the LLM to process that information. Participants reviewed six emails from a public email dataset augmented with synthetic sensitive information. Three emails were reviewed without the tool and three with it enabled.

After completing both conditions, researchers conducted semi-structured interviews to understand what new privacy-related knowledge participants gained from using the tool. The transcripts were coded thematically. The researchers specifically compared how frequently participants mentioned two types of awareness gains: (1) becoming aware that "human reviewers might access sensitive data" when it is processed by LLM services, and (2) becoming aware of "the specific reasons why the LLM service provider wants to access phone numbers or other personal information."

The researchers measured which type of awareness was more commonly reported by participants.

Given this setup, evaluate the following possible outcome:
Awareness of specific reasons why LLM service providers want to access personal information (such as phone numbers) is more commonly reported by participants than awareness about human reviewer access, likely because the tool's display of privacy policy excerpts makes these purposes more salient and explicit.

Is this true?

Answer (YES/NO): NO